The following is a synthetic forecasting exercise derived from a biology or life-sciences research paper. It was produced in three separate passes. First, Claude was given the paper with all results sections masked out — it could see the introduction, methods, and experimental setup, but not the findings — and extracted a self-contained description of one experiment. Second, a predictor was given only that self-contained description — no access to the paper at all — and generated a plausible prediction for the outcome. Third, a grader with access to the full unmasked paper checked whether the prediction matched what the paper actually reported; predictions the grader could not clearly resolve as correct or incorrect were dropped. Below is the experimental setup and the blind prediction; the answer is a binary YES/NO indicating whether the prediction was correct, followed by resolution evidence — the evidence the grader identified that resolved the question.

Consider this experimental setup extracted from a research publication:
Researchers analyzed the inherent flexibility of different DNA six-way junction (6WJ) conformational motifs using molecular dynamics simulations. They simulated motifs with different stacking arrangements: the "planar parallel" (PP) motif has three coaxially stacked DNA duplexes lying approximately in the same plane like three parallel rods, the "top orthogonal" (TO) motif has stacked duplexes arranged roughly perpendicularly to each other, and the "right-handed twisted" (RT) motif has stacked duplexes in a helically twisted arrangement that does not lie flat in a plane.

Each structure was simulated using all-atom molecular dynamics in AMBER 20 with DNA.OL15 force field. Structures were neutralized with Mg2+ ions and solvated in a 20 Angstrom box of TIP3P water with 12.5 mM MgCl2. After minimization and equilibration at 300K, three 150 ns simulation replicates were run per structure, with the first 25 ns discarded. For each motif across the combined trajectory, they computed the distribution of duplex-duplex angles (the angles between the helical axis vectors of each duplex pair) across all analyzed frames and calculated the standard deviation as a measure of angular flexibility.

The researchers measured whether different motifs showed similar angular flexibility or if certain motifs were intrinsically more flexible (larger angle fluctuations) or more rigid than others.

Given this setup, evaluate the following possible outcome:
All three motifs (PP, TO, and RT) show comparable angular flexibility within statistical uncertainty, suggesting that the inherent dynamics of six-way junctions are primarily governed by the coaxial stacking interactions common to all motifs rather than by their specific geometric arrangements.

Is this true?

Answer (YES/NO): NO